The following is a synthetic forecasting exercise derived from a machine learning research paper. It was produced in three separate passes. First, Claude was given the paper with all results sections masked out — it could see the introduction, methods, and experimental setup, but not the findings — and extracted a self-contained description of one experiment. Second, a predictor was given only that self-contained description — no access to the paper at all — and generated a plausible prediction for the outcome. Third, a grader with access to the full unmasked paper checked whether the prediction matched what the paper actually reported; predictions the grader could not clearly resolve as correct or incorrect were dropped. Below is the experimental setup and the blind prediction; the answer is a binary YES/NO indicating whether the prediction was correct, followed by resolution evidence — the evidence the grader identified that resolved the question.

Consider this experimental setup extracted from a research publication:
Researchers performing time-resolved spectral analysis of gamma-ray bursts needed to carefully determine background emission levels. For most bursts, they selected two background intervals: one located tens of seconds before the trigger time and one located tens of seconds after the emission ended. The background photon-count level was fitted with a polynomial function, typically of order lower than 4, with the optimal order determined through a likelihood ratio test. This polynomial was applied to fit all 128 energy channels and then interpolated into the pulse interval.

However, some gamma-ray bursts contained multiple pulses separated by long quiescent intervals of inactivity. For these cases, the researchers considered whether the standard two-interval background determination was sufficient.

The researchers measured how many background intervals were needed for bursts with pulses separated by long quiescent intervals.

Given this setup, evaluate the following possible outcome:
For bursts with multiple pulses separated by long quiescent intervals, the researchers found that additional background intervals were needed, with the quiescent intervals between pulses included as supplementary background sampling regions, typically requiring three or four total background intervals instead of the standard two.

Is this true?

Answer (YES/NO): NO